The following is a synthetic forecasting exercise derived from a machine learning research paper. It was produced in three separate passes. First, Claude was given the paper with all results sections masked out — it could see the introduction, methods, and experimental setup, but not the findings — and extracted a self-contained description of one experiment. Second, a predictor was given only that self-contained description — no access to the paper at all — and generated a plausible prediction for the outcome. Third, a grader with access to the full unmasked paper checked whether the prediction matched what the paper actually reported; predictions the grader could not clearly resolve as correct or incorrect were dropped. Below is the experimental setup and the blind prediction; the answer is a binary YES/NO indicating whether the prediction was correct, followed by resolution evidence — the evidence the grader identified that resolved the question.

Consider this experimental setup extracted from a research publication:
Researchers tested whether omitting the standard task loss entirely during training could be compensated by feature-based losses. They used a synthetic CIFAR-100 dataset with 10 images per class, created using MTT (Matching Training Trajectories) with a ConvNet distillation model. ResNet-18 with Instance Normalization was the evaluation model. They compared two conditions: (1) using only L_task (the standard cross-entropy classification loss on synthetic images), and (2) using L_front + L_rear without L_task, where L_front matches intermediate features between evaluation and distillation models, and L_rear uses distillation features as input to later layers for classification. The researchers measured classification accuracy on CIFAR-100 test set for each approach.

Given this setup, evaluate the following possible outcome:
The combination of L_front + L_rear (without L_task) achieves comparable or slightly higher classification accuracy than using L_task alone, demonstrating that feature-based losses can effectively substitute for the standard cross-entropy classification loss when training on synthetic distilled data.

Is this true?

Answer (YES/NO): NO